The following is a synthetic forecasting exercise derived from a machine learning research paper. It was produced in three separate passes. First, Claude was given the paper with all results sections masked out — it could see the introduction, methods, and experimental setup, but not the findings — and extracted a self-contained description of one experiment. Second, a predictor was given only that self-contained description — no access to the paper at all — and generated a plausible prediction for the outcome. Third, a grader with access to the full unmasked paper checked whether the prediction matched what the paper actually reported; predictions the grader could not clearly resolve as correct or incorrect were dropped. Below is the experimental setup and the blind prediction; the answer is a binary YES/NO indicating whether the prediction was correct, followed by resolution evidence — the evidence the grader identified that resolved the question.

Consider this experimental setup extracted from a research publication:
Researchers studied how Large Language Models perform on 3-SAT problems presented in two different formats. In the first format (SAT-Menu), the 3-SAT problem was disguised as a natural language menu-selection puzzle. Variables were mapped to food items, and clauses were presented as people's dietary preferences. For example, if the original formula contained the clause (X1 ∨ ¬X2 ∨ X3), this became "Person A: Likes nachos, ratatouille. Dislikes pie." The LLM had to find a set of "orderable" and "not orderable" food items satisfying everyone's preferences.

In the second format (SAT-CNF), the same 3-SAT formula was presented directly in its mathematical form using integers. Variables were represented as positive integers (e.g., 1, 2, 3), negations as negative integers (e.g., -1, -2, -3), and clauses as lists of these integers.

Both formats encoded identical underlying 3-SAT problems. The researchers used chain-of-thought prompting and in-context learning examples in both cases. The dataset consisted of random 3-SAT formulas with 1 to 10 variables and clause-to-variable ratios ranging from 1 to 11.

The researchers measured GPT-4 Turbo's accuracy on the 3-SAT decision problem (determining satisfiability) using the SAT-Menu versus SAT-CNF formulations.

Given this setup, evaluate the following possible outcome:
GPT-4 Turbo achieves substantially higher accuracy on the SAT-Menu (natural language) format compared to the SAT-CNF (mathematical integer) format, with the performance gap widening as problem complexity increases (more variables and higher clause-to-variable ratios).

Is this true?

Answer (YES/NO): NO